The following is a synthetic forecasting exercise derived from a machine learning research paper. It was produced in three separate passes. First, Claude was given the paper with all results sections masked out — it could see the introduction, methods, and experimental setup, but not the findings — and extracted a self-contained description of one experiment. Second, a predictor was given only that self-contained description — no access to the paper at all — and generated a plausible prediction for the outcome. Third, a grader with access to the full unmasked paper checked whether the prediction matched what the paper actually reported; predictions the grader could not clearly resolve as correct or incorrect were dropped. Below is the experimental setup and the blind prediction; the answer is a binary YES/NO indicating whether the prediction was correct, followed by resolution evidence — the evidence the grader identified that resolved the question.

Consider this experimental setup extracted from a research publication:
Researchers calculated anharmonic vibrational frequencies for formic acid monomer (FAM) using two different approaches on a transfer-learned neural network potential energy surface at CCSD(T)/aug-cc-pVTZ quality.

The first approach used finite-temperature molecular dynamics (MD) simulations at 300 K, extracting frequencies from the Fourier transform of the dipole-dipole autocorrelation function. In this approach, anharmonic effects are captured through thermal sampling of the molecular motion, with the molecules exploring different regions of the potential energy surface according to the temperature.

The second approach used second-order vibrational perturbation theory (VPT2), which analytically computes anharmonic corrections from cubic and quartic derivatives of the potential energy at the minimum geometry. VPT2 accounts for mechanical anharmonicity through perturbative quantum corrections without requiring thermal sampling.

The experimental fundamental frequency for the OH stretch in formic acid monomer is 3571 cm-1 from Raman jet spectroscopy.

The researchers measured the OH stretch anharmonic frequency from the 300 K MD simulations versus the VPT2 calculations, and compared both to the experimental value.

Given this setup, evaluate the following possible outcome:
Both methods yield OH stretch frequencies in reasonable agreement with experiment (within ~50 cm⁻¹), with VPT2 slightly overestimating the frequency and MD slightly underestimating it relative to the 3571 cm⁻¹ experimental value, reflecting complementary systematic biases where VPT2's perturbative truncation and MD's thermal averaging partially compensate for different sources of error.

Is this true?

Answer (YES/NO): NO